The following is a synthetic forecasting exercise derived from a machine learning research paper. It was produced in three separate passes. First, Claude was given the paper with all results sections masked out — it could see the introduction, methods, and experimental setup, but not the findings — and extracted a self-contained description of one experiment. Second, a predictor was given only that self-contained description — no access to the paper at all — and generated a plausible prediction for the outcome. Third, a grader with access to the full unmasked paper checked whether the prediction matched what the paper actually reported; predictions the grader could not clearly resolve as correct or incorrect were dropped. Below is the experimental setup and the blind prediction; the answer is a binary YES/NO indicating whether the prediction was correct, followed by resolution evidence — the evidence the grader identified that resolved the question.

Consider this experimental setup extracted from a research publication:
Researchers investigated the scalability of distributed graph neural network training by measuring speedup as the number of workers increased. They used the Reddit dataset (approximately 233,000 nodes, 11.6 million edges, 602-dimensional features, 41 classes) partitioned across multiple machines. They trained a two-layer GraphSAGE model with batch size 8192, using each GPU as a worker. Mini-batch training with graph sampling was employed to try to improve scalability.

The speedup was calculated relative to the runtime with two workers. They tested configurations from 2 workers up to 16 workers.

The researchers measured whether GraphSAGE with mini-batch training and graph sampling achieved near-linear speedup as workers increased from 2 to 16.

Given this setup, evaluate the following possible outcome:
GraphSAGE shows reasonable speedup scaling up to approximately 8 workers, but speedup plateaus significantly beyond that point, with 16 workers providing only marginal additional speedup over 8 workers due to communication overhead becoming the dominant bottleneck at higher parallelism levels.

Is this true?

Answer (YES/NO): NO